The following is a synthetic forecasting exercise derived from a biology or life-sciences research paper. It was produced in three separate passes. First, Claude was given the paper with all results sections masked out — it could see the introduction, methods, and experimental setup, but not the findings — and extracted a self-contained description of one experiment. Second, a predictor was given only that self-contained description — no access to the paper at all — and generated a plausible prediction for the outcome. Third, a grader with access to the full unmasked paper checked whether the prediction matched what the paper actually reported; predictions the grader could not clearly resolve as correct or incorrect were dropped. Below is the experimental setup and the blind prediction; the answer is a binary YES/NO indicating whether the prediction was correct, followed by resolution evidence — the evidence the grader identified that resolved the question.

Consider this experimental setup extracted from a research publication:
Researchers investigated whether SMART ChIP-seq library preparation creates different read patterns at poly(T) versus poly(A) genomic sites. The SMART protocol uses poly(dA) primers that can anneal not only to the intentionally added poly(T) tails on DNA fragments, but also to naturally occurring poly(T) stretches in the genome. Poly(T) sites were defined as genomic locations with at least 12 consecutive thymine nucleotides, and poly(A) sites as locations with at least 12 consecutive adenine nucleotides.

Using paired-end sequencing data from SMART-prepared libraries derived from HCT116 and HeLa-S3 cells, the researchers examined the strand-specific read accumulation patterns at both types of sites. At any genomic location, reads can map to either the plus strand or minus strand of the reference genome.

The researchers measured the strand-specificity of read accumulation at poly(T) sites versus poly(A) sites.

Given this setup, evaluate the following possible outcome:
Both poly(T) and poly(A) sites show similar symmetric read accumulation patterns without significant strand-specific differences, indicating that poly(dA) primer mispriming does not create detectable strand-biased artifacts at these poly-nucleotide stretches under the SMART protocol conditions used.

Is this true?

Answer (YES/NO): NO